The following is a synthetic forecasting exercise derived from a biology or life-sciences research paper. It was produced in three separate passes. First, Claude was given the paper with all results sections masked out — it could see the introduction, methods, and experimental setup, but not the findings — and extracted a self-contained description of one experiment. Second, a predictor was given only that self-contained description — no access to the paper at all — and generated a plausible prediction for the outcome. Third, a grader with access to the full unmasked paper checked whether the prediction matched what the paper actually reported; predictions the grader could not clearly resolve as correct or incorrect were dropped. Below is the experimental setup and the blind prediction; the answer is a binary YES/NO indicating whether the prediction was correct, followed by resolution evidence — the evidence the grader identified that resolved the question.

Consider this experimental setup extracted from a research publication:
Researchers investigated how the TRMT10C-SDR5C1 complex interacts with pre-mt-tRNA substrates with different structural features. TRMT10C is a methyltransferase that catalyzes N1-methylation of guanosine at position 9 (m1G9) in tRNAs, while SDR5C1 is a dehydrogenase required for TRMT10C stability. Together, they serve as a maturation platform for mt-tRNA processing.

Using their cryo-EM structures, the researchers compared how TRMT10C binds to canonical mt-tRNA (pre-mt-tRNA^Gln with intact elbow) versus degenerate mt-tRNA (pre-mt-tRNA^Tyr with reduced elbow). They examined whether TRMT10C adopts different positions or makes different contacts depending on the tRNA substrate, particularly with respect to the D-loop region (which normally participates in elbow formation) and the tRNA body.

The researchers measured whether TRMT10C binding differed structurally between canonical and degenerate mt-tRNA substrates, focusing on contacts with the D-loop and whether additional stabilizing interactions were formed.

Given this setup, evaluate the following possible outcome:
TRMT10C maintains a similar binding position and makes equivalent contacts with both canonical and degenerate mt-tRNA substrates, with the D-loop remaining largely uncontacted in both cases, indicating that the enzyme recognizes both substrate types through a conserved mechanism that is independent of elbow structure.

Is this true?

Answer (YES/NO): NO